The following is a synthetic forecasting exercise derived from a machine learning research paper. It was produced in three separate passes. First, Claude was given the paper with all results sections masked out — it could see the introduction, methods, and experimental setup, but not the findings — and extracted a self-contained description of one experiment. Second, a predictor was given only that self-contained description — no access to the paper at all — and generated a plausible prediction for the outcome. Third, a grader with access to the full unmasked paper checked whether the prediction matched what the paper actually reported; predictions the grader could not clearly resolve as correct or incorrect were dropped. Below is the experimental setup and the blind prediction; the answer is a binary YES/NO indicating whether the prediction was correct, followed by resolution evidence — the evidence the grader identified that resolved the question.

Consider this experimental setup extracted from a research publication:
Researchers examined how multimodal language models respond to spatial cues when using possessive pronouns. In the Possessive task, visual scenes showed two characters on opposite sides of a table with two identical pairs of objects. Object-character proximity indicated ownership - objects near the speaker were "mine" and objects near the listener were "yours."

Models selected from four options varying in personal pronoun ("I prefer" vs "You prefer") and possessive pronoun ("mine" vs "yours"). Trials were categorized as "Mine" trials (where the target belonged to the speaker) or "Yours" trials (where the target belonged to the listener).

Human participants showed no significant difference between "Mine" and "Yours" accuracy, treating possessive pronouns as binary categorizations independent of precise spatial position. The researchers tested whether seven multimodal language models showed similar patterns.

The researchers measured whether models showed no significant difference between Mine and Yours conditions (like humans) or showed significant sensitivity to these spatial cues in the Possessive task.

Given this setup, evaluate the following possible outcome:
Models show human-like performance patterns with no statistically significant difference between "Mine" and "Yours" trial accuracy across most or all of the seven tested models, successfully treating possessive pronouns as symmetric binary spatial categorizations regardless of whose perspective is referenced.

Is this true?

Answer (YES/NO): NO